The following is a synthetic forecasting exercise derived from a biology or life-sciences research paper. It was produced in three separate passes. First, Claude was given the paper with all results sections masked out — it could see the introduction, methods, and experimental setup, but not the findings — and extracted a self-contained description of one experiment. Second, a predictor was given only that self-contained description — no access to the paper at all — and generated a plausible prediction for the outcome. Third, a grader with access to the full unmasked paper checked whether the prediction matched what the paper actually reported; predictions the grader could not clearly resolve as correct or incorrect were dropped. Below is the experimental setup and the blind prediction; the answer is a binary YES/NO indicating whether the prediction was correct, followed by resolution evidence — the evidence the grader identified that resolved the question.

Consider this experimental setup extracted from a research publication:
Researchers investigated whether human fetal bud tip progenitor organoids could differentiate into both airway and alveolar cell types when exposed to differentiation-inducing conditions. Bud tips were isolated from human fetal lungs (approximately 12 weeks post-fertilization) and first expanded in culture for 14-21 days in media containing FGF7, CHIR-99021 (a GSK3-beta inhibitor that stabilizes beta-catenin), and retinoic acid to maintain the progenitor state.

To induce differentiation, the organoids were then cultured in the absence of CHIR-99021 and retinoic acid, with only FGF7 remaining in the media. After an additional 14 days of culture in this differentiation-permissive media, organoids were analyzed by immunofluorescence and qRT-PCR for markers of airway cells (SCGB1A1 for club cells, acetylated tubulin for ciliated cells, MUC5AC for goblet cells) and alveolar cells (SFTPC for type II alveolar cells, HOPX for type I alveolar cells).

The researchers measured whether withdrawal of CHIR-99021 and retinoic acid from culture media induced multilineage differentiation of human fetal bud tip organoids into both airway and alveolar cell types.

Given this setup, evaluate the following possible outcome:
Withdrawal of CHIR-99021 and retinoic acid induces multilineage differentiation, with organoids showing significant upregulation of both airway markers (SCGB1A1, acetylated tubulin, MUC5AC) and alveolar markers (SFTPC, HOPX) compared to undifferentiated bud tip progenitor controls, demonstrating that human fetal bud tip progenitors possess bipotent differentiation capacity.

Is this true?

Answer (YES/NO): YES